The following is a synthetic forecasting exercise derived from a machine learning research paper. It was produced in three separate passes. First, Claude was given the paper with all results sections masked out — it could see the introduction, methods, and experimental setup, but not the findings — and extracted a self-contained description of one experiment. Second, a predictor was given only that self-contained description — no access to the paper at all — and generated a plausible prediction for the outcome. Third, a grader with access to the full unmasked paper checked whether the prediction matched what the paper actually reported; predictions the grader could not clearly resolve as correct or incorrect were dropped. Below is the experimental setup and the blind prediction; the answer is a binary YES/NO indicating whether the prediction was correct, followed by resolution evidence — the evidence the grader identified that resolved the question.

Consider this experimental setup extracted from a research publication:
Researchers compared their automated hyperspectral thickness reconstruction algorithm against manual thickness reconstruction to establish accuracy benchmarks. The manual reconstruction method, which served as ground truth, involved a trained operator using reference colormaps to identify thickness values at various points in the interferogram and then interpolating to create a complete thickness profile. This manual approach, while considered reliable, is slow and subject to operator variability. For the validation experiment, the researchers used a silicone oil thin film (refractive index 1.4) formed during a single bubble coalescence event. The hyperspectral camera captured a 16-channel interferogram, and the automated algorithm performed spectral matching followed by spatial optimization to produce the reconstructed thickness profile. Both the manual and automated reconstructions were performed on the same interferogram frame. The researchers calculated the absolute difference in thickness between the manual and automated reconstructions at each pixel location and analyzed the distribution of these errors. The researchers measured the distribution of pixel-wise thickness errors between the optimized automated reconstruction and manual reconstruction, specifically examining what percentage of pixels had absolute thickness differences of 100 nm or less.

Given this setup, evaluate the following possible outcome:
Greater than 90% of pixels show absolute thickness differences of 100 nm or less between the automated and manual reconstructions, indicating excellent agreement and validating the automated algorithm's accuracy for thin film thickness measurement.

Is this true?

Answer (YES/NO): YES